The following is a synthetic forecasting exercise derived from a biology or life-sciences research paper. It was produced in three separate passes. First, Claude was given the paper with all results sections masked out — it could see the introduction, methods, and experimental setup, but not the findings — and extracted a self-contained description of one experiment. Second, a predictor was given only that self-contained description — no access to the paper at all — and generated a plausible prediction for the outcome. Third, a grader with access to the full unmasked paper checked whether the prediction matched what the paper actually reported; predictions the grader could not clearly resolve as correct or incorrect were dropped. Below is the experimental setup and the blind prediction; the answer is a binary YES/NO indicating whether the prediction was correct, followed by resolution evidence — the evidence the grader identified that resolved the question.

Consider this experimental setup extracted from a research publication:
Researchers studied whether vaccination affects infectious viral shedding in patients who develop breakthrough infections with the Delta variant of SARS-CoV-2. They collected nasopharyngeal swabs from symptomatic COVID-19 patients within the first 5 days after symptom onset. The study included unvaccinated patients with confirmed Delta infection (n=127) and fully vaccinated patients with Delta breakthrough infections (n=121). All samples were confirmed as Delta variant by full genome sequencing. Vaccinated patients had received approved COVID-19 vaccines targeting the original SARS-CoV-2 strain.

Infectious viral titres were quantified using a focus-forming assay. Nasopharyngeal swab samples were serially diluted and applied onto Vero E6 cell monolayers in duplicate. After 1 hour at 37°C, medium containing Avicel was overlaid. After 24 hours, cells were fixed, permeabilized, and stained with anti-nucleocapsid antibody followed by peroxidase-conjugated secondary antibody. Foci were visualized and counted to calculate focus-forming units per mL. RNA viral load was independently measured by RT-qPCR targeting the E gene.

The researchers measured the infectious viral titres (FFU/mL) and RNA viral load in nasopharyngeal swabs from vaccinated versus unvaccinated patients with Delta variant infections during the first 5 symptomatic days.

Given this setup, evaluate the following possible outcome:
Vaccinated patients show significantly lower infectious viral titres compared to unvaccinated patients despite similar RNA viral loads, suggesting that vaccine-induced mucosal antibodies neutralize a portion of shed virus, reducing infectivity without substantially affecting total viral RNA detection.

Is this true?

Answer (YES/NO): NO